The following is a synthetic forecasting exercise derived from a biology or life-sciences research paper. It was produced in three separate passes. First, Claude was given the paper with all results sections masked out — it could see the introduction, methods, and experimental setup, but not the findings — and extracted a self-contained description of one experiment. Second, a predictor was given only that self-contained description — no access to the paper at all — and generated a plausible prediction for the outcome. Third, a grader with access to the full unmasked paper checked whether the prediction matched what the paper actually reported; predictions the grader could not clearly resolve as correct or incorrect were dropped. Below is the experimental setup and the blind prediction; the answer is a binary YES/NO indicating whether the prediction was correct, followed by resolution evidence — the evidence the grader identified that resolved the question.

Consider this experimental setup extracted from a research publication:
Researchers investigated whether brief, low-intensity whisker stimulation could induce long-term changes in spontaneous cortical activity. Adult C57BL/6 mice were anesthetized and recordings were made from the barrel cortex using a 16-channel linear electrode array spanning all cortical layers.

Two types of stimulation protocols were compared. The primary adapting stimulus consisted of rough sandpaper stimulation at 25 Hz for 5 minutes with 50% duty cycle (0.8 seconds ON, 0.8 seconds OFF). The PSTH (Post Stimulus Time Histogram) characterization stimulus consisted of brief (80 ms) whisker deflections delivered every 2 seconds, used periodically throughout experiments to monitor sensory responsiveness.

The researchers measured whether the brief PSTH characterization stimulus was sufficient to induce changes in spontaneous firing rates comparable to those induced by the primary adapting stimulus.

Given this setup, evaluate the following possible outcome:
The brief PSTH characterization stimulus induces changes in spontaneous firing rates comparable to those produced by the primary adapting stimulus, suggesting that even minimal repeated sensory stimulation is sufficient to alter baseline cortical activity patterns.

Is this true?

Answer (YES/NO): NO